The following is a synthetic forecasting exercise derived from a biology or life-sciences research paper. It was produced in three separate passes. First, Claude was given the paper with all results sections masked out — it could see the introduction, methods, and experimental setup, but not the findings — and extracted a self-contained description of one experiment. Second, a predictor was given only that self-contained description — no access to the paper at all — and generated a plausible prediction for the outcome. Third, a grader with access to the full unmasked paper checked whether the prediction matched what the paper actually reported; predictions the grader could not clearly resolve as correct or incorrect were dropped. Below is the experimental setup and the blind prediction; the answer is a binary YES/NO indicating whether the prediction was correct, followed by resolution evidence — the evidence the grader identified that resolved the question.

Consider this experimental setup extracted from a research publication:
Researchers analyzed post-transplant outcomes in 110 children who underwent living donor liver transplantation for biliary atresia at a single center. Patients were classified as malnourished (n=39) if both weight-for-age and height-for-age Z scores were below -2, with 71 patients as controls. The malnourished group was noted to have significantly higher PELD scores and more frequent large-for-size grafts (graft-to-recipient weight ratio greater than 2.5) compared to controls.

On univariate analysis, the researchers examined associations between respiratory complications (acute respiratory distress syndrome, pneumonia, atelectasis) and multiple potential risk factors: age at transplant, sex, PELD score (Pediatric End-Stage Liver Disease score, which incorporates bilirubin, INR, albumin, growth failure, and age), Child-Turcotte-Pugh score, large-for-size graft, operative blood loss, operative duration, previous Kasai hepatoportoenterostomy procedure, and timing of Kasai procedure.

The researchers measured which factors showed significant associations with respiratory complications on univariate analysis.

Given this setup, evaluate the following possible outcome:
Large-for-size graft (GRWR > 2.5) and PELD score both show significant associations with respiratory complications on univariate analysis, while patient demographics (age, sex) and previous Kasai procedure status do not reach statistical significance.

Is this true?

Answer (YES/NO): NO